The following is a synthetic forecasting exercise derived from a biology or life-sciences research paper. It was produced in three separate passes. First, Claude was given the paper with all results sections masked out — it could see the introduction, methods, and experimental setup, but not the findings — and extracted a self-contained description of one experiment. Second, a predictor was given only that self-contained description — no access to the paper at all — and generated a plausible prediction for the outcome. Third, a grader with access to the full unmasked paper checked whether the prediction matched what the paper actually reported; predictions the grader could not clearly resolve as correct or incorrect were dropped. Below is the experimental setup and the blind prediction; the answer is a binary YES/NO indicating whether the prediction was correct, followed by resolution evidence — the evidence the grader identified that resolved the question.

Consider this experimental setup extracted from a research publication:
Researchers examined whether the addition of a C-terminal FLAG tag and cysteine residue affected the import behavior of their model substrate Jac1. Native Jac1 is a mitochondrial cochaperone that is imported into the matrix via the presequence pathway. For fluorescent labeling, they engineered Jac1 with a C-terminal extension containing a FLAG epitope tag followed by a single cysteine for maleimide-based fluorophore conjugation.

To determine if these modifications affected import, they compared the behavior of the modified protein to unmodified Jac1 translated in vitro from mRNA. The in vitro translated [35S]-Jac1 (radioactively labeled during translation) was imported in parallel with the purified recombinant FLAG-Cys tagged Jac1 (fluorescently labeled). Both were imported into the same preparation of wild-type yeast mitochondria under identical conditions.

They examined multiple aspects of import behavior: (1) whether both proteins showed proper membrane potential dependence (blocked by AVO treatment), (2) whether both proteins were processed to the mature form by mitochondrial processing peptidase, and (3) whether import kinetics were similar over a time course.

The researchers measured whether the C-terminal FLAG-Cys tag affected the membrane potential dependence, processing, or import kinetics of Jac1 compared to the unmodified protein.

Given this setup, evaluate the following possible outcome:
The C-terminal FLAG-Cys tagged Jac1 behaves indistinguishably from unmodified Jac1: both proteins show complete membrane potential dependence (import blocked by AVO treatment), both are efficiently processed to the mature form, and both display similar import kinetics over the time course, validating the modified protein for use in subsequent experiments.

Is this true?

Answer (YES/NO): NO